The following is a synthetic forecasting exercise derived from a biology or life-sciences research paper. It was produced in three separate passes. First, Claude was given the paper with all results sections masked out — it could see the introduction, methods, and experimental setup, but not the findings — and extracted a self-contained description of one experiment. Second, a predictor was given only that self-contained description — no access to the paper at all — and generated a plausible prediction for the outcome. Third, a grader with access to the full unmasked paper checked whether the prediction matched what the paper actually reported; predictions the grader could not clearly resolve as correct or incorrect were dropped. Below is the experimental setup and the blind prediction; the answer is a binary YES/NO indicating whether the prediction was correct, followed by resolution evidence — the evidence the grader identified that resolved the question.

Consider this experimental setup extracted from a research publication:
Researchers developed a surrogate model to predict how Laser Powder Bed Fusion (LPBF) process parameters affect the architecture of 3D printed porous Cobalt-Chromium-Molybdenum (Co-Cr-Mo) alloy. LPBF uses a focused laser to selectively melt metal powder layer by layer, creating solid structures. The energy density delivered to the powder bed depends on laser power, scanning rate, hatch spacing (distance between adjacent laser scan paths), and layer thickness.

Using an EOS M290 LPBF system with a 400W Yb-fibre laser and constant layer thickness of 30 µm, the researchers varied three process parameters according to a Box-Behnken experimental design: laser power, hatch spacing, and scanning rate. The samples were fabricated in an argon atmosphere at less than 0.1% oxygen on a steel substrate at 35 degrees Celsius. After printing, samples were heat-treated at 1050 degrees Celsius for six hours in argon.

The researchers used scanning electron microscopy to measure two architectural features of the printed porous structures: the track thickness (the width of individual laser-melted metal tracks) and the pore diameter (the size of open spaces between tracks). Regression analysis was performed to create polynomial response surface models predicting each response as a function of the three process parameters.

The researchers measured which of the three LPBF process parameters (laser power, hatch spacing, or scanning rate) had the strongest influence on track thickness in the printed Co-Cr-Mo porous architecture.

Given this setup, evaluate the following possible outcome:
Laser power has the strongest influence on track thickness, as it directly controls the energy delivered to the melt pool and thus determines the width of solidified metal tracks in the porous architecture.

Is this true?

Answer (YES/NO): NO